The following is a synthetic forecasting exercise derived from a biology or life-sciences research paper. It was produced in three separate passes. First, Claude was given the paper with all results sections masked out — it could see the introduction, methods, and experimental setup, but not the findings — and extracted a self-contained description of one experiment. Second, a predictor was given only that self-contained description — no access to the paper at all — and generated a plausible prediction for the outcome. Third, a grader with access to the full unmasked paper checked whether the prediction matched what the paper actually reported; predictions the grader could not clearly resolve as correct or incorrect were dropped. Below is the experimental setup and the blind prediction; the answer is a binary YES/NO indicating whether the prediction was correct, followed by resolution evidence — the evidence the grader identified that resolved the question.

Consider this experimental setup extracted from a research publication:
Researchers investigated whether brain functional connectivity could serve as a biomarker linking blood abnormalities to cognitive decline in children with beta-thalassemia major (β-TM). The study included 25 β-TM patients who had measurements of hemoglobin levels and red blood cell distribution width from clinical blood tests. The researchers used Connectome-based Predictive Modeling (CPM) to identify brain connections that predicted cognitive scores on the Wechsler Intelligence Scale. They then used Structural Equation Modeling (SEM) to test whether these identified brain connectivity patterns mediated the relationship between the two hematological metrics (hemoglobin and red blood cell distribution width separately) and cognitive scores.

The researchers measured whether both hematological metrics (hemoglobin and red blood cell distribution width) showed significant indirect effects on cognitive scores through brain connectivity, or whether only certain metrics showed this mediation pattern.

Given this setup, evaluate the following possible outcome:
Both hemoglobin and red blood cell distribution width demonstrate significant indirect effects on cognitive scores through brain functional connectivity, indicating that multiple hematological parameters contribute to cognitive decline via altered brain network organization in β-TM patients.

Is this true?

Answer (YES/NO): YES